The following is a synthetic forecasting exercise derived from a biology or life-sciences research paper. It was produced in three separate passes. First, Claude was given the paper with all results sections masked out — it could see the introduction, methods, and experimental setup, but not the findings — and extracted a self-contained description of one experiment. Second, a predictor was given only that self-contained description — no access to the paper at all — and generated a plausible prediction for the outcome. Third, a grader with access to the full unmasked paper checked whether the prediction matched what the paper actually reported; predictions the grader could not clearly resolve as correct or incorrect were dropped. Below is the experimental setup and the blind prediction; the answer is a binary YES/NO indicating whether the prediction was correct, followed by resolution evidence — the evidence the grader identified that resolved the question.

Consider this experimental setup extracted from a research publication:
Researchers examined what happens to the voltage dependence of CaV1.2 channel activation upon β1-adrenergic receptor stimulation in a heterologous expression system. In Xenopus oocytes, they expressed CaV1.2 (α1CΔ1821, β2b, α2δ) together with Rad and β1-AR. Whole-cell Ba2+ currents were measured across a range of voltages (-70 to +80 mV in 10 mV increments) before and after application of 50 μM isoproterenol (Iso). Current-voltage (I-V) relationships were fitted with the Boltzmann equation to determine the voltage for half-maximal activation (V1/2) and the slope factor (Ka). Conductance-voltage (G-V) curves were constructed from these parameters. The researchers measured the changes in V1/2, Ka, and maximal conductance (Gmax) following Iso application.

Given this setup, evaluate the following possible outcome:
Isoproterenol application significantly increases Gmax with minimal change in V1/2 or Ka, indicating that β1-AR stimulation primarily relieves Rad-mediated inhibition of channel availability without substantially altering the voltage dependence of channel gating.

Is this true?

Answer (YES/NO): NO